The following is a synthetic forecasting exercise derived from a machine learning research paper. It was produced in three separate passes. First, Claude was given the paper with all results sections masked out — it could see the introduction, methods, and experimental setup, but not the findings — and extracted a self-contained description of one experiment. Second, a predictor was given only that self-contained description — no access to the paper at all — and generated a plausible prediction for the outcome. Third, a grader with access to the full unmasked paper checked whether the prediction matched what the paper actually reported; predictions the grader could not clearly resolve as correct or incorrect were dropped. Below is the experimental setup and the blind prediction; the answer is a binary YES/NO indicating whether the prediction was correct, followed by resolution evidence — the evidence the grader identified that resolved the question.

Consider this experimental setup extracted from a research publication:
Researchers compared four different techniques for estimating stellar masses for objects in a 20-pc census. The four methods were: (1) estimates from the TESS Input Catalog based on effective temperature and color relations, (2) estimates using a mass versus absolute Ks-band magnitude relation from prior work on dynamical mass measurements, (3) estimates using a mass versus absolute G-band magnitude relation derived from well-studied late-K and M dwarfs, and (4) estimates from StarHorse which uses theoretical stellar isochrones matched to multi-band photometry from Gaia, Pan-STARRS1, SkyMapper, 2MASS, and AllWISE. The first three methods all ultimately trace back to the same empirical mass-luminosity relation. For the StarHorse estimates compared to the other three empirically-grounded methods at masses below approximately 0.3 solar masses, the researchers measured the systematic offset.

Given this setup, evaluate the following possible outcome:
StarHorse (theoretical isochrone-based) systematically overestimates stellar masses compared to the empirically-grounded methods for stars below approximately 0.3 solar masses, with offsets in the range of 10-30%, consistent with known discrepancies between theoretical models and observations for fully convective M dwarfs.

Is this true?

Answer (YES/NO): NO